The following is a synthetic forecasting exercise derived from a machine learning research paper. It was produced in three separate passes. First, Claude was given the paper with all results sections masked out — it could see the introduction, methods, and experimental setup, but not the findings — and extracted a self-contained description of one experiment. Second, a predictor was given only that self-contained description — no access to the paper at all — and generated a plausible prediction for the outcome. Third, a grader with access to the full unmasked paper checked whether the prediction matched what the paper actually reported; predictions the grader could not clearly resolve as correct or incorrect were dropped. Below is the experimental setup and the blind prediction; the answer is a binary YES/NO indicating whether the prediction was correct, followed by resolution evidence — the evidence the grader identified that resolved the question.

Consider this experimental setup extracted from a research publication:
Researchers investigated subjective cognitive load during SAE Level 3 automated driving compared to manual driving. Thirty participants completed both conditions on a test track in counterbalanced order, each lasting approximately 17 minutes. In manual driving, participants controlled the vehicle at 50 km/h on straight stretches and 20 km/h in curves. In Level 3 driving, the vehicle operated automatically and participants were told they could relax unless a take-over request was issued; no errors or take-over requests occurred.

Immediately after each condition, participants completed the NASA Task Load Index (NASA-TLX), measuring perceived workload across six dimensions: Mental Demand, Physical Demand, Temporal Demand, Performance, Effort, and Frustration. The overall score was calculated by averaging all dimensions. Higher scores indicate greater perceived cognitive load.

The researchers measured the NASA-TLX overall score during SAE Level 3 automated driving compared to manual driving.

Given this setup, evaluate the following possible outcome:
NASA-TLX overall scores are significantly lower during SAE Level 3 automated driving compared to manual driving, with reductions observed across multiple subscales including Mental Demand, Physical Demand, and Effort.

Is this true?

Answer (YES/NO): YES